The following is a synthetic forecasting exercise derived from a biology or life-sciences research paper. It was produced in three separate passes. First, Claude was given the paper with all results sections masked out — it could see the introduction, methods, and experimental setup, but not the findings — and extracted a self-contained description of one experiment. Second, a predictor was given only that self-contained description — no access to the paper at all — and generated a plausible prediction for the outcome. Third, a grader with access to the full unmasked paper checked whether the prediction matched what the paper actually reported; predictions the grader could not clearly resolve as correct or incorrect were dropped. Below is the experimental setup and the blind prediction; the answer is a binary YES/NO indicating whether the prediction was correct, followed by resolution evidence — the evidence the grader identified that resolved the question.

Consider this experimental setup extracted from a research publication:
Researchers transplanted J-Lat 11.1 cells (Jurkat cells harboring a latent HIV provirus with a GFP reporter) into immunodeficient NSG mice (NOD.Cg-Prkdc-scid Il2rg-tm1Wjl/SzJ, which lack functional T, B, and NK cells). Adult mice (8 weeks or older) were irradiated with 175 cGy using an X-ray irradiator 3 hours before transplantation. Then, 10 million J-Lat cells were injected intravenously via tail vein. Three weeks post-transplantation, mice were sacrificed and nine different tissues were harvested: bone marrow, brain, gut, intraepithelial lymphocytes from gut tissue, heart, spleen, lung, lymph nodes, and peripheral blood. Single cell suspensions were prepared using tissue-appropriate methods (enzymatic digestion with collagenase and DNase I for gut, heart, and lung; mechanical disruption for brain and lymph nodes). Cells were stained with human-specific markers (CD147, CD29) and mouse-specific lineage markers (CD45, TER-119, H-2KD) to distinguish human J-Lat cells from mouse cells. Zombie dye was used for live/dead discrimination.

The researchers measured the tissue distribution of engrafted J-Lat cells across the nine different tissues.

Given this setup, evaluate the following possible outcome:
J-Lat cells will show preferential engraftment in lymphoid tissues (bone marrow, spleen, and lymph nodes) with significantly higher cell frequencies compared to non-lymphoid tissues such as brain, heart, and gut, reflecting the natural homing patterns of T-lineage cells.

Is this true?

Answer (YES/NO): NO